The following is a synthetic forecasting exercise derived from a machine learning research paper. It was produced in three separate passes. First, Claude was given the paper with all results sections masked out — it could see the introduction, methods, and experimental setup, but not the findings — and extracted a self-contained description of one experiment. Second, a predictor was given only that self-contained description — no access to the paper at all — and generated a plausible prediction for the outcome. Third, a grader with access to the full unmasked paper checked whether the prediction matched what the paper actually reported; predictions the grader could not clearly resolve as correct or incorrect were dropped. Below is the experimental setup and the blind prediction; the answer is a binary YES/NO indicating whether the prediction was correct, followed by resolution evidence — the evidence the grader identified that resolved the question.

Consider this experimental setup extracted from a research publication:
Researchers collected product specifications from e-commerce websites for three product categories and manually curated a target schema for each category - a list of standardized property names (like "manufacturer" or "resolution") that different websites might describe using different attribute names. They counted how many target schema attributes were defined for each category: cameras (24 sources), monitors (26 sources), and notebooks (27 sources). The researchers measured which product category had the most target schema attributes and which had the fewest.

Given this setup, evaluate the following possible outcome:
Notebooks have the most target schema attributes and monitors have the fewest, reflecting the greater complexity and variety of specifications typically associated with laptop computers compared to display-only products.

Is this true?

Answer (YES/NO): NO